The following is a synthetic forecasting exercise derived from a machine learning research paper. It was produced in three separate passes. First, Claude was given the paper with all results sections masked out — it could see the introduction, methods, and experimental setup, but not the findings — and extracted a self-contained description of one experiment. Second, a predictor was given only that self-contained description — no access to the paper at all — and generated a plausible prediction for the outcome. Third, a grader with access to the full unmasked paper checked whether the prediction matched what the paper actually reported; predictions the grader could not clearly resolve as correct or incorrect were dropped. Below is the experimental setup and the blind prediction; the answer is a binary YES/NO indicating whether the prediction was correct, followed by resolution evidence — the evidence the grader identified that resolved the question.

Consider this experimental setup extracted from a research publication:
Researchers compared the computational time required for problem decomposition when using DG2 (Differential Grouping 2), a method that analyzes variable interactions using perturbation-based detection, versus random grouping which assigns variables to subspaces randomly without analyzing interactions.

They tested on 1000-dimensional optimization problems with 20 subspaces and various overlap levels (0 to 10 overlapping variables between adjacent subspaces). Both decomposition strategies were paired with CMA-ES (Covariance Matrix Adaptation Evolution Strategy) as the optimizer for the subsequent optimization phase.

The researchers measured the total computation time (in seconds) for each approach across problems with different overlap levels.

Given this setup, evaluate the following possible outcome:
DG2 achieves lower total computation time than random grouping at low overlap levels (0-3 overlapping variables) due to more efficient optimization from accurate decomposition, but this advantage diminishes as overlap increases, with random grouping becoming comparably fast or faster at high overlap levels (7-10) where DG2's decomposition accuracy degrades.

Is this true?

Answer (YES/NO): NO